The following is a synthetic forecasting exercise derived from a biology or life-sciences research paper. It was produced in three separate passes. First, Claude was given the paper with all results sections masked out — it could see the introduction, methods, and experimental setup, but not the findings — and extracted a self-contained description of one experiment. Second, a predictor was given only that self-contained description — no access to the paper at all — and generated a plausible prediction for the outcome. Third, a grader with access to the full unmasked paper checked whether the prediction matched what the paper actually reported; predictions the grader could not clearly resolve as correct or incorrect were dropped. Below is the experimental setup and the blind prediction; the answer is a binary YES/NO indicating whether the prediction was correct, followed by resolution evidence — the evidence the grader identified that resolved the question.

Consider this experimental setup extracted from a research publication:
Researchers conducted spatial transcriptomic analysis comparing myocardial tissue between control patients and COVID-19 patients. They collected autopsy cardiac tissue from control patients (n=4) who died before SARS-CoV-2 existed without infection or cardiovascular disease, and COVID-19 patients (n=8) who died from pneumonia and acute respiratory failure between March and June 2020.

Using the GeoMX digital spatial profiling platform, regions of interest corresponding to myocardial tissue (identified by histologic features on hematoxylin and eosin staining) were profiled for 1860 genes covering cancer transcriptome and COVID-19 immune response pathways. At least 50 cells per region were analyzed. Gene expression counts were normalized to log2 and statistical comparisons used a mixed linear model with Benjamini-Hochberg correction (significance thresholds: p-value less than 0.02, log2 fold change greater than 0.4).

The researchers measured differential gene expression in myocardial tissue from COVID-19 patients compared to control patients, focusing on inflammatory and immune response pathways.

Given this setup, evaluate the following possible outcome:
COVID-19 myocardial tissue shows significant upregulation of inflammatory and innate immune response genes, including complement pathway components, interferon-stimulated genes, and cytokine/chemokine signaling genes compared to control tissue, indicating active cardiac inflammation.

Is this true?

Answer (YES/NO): NO